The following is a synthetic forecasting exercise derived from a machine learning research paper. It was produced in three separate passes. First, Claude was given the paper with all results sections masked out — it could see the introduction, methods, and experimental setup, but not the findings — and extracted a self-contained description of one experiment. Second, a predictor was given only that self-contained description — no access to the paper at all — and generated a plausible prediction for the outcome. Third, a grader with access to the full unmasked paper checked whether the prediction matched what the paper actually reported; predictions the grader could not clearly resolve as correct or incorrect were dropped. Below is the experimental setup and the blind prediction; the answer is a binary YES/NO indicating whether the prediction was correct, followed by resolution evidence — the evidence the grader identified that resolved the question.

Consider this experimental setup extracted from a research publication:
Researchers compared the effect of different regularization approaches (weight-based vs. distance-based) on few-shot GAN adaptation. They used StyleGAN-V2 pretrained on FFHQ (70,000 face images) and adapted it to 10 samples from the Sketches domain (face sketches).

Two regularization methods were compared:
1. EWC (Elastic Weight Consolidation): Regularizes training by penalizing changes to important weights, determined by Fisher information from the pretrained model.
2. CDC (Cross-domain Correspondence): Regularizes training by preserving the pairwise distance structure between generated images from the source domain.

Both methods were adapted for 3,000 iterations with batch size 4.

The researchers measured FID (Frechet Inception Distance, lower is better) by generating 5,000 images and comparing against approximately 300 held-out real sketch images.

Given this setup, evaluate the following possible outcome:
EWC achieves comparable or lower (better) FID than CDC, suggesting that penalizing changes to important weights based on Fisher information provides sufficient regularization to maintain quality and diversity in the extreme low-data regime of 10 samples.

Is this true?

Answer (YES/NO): NO